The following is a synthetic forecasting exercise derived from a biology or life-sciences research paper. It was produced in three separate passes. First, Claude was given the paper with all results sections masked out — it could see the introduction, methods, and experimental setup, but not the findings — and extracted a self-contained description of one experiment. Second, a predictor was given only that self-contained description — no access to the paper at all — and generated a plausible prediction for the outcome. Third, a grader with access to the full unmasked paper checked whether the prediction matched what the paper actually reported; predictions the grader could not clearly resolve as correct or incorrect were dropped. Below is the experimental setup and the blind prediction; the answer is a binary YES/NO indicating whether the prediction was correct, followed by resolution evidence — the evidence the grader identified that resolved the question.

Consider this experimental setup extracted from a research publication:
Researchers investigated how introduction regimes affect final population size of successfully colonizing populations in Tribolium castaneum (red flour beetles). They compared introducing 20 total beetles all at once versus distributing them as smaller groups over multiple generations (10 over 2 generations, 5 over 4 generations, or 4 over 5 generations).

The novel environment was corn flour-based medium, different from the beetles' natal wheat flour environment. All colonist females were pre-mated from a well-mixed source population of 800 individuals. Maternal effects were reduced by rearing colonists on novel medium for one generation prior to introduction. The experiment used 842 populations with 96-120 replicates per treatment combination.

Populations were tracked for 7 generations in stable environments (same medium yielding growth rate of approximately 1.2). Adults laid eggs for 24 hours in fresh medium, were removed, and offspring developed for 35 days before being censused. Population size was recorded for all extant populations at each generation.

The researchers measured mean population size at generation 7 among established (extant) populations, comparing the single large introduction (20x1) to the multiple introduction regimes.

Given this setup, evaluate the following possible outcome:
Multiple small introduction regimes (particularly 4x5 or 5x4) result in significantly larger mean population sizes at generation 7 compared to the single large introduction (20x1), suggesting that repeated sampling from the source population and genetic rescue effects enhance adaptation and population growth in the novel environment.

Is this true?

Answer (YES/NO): YES